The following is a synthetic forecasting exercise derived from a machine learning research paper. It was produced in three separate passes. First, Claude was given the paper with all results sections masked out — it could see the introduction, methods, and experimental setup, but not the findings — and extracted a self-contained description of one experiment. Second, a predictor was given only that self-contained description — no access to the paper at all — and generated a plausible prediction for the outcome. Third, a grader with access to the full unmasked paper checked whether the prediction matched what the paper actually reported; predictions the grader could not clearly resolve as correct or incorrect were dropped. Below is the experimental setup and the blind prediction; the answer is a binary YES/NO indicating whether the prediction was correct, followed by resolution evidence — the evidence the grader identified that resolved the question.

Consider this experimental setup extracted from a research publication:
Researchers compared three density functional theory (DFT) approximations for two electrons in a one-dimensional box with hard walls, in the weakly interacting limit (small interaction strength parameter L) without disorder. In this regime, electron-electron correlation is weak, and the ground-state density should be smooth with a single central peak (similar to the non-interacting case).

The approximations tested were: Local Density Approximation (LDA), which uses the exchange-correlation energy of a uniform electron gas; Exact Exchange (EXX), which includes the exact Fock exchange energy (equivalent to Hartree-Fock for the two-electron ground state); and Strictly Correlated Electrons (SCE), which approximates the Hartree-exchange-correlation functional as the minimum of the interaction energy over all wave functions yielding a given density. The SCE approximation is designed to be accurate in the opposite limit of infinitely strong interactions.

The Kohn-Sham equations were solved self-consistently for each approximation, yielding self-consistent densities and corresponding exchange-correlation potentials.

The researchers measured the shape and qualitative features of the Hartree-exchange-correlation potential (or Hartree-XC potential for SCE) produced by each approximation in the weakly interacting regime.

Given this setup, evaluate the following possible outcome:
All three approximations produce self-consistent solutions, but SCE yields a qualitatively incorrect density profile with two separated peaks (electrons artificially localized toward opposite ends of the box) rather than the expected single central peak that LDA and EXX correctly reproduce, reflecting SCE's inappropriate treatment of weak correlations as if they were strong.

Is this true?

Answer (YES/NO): NO